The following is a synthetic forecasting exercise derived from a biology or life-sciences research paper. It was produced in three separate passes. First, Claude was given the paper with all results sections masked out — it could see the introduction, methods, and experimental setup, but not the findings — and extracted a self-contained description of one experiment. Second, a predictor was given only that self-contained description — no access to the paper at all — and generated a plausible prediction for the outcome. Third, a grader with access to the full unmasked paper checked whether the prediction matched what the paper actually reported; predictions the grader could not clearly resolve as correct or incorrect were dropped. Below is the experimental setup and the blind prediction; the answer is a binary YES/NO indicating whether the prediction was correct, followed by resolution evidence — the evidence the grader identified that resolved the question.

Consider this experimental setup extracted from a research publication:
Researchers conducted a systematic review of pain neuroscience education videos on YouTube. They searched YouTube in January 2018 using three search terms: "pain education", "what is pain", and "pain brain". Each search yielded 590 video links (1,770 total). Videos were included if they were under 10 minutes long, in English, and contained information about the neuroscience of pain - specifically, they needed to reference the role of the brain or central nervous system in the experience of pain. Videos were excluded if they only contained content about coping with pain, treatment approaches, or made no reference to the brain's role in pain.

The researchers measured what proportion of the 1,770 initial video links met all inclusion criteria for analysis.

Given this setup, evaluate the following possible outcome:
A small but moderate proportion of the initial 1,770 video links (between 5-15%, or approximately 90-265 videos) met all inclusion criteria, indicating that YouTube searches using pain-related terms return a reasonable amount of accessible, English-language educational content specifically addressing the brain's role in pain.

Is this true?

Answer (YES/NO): YES